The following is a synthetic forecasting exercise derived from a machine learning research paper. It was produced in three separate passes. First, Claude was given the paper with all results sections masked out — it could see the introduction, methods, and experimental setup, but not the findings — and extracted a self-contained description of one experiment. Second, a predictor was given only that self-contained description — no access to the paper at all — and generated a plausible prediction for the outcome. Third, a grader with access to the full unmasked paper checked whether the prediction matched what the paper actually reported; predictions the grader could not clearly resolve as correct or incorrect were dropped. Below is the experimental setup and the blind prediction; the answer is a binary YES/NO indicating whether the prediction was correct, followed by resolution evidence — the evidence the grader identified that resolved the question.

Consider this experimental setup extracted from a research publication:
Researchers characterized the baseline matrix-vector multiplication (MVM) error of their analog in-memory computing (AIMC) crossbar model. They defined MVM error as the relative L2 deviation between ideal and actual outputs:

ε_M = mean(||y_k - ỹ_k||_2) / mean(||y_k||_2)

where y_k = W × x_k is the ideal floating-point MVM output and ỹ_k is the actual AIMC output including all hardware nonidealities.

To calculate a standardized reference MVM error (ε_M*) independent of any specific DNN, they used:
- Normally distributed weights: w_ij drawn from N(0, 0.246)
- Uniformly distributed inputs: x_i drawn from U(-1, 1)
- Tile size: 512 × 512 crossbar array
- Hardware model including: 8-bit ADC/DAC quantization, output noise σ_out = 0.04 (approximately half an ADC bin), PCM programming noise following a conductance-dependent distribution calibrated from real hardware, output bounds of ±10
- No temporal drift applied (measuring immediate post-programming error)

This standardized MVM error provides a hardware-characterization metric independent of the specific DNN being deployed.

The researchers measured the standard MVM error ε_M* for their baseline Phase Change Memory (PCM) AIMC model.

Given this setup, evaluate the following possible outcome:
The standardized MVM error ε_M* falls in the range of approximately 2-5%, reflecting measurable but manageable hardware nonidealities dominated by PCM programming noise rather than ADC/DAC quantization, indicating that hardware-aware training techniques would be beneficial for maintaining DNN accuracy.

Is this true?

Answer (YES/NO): NO